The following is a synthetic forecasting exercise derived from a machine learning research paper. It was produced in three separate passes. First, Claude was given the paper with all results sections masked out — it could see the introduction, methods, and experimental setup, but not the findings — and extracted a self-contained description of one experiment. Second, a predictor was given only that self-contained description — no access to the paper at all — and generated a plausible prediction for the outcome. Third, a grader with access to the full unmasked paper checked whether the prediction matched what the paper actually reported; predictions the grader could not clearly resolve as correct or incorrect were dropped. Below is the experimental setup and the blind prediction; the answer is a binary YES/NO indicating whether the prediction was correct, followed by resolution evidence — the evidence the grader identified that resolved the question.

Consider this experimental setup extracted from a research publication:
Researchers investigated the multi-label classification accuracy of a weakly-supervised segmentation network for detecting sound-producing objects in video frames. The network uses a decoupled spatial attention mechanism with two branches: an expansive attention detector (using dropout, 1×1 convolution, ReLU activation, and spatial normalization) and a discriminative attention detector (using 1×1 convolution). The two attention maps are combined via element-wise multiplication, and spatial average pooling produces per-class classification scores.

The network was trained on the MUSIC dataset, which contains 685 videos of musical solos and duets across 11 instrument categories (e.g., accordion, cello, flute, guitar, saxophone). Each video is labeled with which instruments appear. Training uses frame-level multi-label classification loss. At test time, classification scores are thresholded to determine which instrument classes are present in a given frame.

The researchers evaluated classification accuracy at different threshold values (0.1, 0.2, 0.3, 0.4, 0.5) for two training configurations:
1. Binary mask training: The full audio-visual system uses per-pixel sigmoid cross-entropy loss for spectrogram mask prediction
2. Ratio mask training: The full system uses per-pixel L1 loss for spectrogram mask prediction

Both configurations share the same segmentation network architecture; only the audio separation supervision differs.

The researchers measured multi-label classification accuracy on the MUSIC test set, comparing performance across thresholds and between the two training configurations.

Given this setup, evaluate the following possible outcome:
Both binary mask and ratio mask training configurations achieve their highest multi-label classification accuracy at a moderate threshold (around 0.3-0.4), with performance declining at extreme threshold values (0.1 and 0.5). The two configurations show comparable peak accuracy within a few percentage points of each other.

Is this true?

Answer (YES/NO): YES